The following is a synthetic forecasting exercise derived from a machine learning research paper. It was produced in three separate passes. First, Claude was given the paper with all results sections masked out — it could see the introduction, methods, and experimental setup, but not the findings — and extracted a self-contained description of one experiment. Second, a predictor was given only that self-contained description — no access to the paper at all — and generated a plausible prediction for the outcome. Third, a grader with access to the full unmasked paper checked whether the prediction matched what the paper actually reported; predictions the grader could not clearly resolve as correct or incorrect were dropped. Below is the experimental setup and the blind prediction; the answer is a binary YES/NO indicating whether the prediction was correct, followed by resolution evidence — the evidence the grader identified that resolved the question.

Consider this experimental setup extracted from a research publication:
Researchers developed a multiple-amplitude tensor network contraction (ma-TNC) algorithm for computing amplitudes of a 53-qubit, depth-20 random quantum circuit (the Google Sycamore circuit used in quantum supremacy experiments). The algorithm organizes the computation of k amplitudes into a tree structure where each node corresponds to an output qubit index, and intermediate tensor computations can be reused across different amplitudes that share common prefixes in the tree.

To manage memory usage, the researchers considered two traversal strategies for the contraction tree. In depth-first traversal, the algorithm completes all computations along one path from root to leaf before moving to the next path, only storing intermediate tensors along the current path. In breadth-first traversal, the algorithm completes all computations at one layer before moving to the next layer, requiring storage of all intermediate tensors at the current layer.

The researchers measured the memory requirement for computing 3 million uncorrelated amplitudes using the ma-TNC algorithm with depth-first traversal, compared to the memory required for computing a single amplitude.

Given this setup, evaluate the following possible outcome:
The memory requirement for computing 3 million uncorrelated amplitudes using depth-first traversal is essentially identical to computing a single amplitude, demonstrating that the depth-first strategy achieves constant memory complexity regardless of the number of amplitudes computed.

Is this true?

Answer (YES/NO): NO